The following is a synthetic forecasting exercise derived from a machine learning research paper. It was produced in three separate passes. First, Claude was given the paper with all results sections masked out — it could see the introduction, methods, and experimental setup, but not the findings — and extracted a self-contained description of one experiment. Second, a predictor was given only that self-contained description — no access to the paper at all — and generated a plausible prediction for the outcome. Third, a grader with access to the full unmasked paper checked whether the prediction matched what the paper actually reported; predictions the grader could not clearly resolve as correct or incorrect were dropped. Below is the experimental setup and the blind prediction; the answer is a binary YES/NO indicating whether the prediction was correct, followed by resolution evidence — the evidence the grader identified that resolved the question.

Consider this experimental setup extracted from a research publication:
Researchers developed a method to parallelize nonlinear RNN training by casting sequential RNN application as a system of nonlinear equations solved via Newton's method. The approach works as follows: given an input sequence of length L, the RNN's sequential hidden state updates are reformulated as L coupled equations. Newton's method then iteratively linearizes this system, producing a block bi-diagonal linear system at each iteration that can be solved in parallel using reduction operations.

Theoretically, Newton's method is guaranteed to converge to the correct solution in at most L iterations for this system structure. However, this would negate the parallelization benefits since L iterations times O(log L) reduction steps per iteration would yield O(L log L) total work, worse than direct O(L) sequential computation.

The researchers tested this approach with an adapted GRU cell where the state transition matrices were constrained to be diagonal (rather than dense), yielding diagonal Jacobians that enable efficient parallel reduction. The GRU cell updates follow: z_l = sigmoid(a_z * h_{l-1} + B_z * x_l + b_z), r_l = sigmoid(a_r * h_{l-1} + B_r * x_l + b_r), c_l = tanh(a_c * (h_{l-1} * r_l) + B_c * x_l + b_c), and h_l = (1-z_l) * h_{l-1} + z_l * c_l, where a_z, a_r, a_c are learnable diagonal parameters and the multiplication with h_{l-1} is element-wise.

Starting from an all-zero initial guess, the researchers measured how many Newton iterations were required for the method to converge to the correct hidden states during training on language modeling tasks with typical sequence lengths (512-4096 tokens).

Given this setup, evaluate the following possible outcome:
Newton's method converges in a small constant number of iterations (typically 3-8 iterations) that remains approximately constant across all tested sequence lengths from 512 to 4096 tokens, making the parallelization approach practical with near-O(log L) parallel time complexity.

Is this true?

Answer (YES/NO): YES